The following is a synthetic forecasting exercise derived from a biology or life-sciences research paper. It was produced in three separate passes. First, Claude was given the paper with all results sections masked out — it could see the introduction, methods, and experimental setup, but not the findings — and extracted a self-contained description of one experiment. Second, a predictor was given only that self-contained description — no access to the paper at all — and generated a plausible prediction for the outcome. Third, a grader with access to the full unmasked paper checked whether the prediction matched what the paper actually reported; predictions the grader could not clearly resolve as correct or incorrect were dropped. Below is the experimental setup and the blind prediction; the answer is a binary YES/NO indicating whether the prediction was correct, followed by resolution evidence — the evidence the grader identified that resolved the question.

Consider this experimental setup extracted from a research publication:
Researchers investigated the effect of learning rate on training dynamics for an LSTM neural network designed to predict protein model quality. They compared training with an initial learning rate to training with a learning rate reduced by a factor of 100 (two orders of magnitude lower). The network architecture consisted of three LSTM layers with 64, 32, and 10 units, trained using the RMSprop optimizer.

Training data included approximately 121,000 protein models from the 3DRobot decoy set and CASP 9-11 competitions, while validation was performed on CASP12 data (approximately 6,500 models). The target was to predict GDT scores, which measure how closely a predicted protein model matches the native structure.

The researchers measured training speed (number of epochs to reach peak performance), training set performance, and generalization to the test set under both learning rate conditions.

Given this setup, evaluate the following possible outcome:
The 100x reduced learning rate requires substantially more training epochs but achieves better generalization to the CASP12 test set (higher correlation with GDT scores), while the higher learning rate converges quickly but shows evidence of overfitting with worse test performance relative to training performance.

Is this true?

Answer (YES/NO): YES